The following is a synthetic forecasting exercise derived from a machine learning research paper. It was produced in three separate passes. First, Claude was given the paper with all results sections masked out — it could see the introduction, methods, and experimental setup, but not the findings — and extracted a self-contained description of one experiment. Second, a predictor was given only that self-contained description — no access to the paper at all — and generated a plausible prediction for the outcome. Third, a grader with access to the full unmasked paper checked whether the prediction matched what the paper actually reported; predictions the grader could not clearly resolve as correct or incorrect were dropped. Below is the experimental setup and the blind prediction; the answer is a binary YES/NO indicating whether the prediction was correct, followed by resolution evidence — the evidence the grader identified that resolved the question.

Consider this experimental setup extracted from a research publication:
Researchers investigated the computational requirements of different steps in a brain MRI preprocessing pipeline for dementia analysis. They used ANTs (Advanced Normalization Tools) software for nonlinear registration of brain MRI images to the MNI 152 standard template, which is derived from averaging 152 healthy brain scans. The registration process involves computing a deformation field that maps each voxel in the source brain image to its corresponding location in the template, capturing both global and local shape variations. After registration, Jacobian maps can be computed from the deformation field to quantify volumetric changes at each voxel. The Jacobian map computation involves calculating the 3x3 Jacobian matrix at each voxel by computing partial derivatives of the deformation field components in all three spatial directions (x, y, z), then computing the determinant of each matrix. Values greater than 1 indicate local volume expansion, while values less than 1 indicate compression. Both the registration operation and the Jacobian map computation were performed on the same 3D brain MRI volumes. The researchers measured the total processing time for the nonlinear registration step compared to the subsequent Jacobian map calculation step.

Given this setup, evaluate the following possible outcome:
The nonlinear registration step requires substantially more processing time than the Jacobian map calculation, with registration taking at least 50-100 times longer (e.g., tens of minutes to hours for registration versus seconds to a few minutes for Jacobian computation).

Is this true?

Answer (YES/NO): NO